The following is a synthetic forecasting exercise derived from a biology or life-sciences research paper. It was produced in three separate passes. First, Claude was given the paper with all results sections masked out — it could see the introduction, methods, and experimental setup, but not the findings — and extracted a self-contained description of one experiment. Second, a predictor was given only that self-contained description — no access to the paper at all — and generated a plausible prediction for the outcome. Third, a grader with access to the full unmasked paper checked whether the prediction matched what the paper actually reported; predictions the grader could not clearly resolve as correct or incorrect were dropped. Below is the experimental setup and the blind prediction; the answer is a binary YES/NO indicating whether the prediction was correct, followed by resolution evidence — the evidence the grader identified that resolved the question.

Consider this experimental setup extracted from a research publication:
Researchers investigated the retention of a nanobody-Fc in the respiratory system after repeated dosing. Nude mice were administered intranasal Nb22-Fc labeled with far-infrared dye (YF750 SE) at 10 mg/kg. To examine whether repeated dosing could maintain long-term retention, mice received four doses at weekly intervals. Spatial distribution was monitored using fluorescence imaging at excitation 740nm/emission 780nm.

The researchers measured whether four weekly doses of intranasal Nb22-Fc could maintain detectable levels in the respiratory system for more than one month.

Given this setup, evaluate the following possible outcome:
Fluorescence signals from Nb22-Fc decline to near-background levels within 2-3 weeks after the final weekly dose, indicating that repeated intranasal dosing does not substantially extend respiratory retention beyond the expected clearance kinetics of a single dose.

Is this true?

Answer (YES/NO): NO